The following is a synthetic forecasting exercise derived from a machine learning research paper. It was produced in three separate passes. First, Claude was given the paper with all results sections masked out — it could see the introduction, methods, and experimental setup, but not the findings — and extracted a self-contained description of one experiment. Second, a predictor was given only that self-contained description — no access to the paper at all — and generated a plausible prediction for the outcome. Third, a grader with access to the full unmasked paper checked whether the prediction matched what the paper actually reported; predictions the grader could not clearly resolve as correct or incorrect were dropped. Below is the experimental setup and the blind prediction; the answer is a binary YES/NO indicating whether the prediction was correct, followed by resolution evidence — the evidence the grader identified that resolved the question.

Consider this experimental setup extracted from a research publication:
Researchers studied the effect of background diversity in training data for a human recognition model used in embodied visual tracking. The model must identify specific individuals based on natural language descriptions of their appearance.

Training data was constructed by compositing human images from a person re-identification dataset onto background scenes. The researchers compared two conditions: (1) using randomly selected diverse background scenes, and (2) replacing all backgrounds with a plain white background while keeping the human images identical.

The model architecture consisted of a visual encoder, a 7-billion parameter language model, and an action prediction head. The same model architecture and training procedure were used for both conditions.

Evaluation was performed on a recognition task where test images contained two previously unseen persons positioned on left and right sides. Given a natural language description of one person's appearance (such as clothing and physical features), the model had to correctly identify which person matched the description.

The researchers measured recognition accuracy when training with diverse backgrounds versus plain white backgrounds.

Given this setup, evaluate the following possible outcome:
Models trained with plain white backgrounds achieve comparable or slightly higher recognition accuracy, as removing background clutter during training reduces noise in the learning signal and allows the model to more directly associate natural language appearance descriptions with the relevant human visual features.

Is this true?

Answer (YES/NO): NO